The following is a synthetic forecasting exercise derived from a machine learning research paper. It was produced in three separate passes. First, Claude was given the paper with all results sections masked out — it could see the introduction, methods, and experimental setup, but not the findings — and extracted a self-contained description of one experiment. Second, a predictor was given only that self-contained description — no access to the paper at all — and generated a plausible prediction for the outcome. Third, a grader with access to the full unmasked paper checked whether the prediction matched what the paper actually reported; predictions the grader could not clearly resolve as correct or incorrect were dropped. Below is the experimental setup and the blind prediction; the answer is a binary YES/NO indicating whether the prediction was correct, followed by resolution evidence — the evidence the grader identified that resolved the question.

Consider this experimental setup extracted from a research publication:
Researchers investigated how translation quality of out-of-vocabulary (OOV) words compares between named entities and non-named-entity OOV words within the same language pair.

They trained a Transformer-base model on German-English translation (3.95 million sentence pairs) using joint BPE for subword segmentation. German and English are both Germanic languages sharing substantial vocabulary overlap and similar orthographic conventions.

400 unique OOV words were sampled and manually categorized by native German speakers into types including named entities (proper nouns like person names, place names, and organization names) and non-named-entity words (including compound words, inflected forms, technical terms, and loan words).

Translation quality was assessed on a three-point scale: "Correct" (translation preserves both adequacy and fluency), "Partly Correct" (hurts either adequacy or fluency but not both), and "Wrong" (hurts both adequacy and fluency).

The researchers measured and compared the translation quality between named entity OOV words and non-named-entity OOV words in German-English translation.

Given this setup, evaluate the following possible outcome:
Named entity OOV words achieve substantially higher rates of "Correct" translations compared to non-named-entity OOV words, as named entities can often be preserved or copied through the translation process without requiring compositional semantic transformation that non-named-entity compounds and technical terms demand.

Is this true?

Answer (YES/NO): YES